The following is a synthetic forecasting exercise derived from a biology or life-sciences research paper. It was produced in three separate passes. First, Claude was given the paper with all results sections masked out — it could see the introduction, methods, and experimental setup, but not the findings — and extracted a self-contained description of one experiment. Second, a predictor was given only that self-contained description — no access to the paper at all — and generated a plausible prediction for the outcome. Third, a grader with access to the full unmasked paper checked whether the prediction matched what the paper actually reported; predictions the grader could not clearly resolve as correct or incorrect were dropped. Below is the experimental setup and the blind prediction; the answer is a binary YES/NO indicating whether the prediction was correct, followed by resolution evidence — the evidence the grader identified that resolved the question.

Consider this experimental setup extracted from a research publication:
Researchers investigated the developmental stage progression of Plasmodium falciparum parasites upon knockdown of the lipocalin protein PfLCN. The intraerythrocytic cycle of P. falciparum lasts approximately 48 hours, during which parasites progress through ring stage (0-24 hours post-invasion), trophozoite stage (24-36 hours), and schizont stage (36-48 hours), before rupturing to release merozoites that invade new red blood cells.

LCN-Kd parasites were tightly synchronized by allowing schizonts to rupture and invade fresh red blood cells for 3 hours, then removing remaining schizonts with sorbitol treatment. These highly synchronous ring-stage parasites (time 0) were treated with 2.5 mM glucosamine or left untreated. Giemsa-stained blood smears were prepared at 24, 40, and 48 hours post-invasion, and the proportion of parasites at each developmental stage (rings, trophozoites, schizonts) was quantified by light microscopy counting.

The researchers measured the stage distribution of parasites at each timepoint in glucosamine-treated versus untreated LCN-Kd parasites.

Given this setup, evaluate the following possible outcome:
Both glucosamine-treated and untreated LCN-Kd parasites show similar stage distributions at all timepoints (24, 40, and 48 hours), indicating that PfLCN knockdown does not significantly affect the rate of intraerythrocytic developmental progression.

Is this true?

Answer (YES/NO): NO